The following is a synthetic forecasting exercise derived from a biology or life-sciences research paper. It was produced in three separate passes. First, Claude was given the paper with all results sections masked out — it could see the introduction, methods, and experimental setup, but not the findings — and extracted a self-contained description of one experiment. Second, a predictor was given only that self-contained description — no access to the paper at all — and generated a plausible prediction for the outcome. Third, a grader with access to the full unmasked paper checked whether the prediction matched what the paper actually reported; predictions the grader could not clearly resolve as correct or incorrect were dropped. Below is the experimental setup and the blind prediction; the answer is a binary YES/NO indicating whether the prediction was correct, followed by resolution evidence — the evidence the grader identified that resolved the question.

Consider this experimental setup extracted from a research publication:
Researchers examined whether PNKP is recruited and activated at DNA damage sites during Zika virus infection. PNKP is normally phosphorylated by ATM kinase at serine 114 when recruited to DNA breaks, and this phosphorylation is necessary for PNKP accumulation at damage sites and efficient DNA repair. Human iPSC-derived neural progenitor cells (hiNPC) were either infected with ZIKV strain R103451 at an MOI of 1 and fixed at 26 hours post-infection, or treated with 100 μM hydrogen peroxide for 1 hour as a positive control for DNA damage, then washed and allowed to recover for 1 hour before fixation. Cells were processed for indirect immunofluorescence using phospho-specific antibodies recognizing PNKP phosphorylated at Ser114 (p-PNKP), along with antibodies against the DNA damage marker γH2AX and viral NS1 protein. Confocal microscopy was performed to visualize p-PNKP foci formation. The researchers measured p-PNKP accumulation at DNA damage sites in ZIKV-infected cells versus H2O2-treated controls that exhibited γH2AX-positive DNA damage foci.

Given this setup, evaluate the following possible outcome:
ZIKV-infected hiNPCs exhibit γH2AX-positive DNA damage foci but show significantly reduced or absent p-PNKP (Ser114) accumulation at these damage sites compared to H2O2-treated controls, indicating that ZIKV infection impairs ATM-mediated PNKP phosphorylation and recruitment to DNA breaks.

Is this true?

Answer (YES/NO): YES